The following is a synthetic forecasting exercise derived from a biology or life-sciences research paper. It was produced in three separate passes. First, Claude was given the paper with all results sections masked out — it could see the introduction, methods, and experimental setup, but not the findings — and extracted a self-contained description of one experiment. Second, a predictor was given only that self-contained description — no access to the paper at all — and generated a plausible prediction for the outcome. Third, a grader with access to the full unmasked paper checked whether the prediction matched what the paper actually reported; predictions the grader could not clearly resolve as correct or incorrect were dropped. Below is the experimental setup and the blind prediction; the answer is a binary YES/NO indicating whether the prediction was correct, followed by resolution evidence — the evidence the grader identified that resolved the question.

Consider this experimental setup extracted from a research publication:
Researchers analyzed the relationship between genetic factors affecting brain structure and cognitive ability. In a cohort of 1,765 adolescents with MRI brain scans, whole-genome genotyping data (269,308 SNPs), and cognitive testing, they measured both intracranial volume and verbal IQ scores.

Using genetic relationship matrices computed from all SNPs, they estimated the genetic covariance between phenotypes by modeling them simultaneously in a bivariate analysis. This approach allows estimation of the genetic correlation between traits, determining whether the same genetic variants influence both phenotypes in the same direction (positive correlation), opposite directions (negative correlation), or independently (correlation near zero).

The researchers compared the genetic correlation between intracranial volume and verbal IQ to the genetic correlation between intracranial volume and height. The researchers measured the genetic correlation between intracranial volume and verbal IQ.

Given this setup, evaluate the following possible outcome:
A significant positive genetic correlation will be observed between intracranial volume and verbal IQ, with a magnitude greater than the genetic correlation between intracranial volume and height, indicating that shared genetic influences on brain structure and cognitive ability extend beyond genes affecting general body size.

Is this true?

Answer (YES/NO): YES